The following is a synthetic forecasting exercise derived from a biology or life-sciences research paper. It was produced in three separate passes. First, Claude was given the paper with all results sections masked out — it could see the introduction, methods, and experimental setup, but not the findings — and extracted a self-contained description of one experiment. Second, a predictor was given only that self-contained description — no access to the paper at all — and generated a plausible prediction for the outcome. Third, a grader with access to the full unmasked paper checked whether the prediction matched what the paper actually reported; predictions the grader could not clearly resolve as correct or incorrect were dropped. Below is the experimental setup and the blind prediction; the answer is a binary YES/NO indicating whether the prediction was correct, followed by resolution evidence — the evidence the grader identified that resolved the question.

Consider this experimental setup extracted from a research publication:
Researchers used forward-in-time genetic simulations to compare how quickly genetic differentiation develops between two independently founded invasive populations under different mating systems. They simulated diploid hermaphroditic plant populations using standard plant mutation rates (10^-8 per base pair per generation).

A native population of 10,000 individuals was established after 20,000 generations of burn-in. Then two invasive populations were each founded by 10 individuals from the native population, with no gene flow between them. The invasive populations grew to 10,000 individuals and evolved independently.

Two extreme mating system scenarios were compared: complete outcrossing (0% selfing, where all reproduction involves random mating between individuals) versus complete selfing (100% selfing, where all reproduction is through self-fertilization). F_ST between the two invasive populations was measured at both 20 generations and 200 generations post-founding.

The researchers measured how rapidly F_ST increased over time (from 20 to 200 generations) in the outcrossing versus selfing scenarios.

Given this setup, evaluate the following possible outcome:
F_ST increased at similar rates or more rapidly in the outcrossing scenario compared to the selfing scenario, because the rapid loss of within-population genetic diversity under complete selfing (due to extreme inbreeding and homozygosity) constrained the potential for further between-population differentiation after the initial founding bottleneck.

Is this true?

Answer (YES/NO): NO